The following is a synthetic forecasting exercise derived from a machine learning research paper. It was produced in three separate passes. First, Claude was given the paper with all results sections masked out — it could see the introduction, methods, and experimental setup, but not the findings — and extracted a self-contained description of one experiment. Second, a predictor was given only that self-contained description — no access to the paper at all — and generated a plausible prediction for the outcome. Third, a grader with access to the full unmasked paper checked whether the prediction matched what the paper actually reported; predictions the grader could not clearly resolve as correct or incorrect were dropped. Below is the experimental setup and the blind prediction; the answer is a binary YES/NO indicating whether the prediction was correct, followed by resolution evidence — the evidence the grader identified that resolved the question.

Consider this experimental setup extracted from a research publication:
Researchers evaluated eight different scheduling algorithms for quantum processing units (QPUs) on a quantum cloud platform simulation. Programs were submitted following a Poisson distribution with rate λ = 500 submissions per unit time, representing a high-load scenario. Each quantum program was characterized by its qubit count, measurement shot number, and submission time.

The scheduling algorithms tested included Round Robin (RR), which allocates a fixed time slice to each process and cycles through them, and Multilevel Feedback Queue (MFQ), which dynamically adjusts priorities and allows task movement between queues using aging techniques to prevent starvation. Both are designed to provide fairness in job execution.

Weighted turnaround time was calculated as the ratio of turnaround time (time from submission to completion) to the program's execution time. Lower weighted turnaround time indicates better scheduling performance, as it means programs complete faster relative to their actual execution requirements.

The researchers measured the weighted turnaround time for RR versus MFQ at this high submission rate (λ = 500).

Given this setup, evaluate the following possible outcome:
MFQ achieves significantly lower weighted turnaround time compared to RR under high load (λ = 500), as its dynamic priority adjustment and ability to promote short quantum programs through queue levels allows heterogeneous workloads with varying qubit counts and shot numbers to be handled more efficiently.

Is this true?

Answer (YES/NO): NO